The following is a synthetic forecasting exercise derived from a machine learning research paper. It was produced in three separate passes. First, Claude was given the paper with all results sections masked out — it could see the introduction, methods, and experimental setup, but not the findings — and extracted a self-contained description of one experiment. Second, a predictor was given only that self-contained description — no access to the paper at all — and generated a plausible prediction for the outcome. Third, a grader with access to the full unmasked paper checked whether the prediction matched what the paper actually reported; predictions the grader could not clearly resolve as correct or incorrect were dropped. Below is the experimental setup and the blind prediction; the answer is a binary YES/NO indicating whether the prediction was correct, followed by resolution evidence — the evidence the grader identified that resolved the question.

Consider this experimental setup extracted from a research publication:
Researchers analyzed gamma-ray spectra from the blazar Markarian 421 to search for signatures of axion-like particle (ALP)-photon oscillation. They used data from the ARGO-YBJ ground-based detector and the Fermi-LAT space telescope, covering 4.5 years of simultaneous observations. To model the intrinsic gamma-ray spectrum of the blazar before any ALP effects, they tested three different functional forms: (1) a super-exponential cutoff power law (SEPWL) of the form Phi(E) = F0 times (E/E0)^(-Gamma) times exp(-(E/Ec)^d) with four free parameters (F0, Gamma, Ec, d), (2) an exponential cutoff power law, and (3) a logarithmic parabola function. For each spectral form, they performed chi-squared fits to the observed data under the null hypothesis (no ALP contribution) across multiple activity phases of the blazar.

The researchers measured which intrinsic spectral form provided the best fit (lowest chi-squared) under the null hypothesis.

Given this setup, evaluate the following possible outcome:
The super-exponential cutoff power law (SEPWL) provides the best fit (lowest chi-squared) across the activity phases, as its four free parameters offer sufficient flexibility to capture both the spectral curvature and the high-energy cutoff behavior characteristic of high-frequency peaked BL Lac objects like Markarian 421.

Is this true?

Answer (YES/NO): YES